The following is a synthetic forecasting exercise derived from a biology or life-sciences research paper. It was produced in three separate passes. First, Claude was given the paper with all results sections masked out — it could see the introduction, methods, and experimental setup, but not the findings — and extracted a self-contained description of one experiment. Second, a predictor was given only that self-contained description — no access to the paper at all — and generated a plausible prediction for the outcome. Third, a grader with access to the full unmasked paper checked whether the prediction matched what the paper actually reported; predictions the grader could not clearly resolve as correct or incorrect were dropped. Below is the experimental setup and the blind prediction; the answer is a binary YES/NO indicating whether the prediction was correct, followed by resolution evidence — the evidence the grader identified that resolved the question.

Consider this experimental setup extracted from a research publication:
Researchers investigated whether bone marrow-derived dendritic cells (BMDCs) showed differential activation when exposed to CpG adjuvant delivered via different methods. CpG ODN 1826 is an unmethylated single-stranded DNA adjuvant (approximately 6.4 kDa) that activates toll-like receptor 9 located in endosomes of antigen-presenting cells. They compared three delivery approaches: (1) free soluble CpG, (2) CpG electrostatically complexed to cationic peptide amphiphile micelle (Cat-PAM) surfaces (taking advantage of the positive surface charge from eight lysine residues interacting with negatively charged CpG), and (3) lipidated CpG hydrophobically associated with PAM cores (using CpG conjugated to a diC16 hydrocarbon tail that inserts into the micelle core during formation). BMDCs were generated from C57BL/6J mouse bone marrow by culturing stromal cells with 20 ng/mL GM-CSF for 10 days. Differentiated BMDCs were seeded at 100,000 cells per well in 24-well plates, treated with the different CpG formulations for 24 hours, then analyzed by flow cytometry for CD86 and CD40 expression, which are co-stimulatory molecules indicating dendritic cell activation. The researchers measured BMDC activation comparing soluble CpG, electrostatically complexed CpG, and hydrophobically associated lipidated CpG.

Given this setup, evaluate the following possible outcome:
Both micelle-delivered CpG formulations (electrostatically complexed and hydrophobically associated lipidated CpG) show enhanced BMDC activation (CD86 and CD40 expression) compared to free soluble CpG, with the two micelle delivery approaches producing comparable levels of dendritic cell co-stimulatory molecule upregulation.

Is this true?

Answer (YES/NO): NO